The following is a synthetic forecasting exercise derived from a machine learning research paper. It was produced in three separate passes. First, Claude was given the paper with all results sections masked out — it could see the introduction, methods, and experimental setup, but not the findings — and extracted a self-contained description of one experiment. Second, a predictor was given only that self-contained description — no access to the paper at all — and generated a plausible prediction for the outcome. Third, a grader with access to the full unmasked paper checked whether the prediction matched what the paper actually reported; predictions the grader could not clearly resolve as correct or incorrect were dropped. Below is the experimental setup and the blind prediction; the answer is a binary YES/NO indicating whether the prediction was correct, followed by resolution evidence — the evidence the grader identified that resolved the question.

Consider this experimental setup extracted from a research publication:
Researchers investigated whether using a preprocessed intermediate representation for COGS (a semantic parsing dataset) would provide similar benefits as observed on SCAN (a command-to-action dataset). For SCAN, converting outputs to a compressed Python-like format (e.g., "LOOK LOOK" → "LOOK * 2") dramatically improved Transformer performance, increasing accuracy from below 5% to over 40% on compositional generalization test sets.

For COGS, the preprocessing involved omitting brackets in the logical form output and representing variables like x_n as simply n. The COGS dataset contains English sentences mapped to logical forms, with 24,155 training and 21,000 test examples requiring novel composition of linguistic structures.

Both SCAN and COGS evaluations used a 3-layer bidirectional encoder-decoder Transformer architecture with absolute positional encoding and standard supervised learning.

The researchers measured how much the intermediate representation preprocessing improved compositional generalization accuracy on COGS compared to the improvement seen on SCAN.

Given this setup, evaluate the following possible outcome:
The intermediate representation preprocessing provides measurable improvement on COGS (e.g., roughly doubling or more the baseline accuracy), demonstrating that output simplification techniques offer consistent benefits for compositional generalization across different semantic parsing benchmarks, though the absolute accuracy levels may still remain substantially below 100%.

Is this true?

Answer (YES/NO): NO